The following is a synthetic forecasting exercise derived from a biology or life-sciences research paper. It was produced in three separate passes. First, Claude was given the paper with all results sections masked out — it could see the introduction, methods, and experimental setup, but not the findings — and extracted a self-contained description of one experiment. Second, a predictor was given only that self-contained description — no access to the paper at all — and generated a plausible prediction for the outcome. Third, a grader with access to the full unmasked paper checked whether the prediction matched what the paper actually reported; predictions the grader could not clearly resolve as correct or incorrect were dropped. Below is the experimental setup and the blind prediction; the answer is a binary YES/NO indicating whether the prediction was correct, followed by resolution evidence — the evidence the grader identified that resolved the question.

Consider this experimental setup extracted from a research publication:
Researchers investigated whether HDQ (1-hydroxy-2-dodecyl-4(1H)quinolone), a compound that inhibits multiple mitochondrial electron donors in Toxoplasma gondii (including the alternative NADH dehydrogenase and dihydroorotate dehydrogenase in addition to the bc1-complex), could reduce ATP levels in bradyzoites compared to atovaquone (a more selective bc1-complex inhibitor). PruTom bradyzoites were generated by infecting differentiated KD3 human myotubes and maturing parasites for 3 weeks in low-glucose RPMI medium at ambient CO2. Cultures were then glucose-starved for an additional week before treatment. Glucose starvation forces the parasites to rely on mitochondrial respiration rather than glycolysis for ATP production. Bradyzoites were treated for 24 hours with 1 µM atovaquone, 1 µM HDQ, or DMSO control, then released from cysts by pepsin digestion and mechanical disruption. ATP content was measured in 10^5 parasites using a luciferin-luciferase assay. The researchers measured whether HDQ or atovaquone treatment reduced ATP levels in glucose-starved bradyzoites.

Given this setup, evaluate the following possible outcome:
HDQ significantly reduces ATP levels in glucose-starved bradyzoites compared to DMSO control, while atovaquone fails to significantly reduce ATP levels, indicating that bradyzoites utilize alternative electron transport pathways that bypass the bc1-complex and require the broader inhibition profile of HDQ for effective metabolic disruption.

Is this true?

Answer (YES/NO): NO